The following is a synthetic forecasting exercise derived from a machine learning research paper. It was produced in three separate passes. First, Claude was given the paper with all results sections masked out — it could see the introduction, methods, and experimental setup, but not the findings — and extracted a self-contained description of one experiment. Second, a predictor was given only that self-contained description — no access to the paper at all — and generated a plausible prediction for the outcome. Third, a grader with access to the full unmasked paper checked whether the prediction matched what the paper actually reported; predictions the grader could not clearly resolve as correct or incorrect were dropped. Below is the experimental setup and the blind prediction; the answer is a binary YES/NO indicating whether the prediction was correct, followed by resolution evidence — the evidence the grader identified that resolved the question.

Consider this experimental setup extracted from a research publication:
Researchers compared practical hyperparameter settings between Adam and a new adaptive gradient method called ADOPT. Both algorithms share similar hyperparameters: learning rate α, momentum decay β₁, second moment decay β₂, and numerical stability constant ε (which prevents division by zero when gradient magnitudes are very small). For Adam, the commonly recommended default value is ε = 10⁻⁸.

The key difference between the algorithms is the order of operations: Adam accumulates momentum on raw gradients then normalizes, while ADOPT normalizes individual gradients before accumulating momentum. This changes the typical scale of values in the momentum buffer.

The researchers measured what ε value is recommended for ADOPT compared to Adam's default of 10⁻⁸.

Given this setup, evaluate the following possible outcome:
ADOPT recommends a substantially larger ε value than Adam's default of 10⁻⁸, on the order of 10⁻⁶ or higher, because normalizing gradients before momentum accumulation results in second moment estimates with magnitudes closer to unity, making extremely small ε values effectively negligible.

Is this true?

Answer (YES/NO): YES